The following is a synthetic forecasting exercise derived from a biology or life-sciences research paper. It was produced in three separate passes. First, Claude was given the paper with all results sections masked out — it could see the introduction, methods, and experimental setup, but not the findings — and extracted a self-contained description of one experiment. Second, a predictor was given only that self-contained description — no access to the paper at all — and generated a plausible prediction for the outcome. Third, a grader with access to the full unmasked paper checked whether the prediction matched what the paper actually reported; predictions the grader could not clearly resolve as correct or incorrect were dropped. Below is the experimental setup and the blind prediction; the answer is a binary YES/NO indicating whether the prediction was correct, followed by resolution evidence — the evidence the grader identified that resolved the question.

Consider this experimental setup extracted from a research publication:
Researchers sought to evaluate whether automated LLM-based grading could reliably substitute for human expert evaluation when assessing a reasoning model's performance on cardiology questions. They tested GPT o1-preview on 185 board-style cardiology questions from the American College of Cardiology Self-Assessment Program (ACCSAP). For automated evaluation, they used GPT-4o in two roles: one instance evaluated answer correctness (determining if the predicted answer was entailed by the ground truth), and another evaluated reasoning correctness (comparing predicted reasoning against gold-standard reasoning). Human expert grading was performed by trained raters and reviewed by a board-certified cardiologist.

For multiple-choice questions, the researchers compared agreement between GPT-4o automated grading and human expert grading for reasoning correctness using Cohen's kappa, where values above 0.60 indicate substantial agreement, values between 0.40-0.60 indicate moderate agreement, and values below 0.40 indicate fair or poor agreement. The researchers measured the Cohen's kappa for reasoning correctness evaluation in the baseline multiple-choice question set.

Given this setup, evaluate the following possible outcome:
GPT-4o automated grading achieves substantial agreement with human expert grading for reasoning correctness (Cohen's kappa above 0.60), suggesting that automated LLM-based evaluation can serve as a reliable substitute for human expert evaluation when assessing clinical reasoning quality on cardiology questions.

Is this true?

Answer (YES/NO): YES